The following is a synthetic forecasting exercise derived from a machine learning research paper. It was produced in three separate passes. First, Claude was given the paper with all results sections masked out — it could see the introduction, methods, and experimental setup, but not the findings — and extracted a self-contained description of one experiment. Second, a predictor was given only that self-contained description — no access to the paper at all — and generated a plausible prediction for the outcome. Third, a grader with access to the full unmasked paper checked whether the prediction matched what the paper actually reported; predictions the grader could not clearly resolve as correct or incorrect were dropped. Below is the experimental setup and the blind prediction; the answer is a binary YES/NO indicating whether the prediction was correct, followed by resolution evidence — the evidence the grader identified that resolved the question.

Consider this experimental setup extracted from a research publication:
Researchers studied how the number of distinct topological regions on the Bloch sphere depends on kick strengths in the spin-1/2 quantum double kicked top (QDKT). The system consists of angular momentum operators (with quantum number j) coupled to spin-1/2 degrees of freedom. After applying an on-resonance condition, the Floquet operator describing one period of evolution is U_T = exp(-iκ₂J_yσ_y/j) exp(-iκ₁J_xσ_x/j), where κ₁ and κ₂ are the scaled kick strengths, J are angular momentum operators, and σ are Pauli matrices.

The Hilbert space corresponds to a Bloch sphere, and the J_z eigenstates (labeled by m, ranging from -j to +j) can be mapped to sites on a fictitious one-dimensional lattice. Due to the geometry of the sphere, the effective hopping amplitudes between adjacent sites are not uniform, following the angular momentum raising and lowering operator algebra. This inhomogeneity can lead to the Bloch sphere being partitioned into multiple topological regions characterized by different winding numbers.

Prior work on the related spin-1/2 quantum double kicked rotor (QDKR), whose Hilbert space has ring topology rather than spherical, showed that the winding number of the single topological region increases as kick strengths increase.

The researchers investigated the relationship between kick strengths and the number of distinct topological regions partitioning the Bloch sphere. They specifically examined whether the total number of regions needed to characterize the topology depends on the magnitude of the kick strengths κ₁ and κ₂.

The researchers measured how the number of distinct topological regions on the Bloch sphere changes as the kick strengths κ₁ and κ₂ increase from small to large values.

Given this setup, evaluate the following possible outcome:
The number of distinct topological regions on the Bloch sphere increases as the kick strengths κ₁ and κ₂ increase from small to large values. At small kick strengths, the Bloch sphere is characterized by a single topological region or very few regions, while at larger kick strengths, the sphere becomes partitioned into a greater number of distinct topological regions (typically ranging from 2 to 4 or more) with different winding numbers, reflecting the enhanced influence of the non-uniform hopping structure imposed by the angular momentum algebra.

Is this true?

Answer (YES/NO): YES